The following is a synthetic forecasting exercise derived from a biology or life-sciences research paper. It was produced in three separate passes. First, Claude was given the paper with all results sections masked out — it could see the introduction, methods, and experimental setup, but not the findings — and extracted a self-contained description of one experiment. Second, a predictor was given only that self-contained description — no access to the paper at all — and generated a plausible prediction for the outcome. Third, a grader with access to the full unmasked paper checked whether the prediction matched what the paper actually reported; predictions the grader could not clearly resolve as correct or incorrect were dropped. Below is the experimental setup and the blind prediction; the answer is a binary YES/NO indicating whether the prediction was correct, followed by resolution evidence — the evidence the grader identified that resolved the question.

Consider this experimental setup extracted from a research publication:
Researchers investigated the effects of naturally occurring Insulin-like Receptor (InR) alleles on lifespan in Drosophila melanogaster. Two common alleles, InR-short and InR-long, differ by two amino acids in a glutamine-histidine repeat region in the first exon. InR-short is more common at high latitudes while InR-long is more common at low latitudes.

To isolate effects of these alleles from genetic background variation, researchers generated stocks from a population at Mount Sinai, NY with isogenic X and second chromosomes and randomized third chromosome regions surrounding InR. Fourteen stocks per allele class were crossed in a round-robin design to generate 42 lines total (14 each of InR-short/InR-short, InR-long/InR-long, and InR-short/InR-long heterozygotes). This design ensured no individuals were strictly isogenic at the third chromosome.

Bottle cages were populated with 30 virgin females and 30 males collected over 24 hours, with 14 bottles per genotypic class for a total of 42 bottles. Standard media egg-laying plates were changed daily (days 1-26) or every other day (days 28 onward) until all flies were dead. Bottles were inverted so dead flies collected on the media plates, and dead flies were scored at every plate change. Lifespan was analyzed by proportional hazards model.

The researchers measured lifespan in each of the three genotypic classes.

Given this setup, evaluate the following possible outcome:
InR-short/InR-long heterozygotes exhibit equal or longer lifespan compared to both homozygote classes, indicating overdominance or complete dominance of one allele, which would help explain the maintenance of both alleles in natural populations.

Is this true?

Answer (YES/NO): YES